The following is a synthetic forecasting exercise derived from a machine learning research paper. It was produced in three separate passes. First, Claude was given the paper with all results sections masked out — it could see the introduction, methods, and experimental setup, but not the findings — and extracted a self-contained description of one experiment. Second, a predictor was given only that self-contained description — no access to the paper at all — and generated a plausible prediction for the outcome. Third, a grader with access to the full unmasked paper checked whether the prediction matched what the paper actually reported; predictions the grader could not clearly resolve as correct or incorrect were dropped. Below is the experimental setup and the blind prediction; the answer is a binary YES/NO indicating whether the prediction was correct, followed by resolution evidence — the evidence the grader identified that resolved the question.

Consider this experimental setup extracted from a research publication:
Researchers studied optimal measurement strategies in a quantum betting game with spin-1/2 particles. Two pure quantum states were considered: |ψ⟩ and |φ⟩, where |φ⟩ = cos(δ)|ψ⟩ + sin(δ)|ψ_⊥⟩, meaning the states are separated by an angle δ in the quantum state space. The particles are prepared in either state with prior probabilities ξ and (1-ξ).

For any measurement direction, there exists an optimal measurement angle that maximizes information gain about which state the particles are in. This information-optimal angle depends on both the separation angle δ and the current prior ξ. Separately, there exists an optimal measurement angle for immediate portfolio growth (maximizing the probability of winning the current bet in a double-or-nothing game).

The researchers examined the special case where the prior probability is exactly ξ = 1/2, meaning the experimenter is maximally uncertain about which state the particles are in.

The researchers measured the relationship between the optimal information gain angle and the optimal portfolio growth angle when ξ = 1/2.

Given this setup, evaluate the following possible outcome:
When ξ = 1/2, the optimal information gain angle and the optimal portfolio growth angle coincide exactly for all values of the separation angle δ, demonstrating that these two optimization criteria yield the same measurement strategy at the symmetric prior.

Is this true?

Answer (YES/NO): NO